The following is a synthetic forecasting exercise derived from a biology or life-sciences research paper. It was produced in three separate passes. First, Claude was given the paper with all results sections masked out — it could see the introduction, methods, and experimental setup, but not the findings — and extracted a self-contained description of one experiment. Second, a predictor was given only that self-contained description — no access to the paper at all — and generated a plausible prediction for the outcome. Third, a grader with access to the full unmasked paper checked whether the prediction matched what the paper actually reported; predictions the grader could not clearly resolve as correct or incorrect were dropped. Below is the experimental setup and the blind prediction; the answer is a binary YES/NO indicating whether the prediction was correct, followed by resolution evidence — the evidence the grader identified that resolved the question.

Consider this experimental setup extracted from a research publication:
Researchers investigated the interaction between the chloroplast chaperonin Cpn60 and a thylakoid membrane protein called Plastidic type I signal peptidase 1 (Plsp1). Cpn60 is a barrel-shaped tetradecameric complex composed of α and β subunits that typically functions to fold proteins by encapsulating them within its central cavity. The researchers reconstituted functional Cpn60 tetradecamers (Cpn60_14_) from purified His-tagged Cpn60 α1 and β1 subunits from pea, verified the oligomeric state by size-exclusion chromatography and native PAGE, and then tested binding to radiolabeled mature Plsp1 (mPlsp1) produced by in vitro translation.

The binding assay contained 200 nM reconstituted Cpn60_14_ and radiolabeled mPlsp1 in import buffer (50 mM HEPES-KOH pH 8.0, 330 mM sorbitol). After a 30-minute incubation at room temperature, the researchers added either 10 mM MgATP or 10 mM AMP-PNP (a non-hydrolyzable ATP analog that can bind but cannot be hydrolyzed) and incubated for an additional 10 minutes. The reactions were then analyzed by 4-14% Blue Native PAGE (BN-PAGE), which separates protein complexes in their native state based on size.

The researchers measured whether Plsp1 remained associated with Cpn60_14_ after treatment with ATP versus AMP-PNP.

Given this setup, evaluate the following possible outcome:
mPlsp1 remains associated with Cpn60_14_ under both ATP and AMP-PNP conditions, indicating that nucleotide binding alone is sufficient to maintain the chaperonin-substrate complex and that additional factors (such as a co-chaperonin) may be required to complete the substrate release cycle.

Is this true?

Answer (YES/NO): NO